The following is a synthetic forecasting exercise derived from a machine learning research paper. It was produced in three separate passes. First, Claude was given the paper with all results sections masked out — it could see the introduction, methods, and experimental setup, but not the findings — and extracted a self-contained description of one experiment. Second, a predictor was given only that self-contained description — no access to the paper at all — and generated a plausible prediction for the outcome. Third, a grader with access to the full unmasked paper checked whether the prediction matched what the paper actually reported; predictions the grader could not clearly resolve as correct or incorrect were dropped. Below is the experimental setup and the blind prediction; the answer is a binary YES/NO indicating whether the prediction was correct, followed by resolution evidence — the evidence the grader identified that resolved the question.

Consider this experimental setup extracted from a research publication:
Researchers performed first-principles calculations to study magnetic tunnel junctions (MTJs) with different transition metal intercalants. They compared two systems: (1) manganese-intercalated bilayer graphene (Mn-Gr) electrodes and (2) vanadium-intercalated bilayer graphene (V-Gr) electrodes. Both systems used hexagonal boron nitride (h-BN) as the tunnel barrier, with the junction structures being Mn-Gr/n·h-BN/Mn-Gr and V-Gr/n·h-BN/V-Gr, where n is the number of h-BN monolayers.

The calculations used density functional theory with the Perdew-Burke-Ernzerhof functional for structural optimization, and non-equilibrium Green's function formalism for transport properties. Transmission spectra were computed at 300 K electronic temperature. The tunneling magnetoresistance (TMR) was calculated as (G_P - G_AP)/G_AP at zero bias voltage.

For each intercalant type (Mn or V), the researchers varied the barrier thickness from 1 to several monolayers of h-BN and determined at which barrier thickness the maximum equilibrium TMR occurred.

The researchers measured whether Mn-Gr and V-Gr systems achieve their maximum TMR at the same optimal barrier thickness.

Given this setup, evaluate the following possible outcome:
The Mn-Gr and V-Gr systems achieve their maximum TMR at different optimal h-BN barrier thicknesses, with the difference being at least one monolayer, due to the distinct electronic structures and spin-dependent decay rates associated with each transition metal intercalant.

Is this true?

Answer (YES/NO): YES